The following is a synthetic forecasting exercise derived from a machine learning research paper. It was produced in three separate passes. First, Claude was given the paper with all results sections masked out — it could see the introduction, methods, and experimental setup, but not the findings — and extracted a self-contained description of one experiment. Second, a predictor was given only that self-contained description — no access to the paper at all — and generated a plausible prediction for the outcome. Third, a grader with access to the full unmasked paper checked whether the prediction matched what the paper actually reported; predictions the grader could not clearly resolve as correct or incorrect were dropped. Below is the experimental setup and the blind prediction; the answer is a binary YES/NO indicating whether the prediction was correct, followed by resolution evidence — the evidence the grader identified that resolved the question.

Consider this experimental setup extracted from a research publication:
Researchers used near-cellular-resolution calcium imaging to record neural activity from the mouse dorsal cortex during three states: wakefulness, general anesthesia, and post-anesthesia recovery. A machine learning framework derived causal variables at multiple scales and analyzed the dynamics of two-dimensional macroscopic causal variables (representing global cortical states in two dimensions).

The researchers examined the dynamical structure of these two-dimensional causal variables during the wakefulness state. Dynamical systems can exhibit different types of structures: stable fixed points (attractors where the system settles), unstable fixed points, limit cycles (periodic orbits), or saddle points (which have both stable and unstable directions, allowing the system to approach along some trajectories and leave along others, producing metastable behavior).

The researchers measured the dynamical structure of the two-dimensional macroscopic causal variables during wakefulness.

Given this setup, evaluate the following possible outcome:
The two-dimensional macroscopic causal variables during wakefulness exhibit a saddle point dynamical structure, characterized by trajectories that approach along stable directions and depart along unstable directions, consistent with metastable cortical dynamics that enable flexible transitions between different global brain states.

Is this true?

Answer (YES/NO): YES